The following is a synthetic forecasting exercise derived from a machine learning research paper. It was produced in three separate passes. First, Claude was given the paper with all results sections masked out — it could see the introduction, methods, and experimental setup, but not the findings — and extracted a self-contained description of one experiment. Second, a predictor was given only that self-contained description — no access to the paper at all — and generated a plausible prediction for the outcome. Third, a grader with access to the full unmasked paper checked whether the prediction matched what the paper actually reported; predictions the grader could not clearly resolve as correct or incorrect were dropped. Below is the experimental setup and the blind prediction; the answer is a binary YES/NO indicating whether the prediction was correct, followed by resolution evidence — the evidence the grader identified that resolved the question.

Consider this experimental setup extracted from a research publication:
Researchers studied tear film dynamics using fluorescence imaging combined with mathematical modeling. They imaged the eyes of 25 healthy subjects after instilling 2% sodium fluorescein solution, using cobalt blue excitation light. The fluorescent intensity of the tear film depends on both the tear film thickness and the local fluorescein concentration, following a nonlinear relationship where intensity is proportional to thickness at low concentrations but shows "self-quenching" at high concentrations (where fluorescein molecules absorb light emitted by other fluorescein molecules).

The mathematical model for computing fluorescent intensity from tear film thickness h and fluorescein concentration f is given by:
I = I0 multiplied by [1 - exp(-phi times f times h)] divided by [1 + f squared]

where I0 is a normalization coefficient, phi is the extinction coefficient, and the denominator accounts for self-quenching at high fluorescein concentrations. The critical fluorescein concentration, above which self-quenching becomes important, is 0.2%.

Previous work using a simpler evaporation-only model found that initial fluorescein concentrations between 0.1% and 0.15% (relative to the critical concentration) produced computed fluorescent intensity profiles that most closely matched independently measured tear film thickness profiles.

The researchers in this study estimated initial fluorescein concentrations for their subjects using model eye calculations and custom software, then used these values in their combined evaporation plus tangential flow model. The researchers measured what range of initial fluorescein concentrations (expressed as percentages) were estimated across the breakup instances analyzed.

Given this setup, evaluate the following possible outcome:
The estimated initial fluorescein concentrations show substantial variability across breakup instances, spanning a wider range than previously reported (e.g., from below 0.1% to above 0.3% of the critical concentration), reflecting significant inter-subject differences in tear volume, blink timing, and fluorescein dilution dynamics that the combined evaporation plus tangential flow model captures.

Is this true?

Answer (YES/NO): NO